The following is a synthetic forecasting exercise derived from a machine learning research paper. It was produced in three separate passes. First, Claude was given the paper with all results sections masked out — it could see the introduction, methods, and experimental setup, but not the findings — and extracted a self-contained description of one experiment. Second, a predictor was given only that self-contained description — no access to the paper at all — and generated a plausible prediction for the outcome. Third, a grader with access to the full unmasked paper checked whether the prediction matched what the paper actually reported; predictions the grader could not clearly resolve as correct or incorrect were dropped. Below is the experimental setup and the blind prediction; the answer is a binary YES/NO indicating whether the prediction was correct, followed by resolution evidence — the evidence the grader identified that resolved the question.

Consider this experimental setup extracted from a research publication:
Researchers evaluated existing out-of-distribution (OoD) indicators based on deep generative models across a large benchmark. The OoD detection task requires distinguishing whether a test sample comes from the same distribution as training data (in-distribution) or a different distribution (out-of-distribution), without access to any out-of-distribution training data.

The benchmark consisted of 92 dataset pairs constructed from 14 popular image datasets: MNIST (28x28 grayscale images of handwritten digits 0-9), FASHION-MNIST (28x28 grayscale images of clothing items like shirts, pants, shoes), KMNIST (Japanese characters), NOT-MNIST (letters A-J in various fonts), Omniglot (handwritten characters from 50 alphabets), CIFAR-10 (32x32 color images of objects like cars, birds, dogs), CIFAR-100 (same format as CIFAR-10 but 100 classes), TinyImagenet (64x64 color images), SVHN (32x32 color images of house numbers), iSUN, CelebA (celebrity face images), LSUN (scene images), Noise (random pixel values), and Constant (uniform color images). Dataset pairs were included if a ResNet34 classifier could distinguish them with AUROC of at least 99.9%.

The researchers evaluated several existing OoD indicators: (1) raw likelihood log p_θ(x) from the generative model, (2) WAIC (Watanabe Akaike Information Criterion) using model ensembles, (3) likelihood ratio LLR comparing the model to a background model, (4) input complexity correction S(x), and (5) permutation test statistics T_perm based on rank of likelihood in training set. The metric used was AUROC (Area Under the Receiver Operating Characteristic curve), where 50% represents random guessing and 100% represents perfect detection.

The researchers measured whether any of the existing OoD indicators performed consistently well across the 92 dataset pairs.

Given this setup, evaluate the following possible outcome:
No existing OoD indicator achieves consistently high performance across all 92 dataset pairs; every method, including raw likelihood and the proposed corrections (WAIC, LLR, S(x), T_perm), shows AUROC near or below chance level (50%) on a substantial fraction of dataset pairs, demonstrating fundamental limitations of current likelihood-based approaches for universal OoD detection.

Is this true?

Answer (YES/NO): YES